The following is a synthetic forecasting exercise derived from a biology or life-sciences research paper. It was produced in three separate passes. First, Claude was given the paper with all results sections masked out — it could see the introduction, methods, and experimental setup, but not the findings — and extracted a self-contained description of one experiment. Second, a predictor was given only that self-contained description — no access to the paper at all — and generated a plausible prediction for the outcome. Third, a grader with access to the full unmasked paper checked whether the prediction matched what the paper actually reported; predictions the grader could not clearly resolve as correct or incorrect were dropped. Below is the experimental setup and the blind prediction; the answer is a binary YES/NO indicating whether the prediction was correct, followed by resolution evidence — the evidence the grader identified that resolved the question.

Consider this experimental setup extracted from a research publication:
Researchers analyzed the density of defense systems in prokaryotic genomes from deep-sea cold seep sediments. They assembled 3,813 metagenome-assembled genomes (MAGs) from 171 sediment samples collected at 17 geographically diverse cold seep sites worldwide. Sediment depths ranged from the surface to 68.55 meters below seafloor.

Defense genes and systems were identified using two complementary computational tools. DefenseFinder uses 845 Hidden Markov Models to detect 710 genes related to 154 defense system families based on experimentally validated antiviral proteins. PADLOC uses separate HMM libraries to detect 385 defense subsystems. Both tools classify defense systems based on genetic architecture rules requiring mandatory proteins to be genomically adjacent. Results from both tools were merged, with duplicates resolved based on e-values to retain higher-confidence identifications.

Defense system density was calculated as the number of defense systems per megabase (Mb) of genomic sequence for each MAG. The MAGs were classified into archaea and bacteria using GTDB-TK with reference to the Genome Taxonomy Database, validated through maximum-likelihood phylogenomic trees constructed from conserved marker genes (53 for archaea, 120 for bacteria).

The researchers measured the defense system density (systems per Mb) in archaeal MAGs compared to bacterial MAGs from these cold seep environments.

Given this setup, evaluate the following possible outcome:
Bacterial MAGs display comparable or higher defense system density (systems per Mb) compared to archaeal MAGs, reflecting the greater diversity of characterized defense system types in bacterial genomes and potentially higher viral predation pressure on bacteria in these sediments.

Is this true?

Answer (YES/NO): YES